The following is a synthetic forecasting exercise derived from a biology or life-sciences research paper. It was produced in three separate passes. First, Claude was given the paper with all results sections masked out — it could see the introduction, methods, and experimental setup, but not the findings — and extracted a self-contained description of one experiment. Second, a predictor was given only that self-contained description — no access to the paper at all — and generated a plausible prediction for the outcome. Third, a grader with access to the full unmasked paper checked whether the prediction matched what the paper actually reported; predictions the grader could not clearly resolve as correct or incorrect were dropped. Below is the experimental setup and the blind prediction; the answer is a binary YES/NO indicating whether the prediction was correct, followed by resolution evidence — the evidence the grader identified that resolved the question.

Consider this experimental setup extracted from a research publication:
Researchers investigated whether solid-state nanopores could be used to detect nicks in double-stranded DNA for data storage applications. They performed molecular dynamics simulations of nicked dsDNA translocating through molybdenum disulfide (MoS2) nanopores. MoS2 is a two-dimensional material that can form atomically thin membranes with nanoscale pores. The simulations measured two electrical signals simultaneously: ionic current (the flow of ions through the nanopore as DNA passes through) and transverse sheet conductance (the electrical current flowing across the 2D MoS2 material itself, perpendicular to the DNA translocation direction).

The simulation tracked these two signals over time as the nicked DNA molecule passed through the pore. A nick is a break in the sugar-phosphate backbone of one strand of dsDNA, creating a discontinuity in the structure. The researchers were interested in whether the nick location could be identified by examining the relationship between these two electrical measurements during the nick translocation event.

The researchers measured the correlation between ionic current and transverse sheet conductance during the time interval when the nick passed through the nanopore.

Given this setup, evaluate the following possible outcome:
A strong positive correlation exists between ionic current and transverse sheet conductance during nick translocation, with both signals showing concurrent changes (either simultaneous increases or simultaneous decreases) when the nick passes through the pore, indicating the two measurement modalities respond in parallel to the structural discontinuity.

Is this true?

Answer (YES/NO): NO